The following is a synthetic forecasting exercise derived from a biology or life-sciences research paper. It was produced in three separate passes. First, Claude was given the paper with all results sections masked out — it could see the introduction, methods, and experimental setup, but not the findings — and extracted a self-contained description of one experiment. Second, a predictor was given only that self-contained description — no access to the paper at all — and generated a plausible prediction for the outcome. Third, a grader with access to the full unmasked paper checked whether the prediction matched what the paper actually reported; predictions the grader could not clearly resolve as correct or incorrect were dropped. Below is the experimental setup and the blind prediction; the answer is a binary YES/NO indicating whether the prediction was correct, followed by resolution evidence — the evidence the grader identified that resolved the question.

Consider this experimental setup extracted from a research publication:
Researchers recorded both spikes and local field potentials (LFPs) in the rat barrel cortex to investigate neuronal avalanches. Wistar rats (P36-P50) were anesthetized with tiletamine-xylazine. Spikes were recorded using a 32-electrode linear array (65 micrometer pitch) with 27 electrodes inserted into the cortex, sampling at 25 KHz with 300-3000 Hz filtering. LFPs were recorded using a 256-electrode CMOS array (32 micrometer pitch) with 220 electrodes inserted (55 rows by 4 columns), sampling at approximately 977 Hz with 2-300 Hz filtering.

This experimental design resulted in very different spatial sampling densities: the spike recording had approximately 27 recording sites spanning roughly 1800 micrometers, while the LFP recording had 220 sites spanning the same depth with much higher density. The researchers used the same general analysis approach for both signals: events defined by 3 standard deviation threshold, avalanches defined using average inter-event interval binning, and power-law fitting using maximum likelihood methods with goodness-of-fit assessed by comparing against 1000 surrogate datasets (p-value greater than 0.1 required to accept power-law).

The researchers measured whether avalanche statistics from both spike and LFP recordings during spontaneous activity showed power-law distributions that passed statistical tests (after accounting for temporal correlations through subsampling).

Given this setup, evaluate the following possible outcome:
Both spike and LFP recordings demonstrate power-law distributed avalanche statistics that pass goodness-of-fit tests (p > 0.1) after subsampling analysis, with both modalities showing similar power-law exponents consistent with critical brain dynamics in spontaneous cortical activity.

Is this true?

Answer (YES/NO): NO